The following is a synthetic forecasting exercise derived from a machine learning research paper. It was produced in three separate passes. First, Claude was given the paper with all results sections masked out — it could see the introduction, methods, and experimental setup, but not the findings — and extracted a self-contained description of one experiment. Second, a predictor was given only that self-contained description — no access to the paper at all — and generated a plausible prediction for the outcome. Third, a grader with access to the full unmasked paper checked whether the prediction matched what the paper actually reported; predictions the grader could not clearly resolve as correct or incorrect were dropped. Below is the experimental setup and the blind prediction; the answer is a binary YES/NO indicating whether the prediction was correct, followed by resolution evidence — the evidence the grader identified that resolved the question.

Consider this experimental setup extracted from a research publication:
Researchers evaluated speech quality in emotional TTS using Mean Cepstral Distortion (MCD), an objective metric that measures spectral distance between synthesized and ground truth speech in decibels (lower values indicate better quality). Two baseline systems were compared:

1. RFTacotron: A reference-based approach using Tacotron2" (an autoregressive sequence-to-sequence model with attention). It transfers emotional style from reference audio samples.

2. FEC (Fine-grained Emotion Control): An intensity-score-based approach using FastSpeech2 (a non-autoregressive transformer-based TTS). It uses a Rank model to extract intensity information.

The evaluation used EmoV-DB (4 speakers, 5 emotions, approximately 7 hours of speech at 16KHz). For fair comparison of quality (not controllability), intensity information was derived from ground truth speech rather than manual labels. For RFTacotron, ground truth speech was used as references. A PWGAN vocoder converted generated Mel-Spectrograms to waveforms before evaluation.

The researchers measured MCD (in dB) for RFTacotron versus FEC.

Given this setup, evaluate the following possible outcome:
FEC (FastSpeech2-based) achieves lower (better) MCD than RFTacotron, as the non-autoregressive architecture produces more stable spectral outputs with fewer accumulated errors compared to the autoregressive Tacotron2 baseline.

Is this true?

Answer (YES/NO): YES